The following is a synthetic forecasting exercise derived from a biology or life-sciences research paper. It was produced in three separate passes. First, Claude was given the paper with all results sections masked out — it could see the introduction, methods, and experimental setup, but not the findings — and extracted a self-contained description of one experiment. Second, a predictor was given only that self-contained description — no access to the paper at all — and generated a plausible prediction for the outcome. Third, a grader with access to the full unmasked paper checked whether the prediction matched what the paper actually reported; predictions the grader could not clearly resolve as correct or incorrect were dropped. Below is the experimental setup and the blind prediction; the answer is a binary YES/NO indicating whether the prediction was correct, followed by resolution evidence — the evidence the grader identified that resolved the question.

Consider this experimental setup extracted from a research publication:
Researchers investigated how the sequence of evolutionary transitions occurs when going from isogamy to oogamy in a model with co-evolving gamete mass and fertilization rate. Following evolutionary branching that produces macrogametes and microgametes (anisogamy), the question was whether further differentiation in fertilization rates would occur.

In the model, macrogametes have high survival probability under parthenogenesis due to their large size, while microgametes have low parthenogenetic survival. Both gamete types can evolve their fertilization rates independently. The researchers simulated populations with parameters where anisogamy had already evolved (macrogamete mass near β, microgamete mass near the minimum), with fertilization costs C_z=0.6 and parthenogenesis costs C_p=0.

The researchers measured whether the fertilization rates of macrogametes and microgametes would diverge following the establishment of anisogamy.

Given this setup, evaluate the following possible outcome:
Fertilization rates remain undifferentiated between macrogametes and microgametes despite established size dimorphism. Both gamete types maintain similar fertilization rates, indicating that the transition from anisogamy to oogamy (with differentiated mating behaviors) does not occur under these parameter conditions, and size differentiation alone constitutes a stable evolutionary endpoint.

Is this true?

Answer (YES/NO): NO